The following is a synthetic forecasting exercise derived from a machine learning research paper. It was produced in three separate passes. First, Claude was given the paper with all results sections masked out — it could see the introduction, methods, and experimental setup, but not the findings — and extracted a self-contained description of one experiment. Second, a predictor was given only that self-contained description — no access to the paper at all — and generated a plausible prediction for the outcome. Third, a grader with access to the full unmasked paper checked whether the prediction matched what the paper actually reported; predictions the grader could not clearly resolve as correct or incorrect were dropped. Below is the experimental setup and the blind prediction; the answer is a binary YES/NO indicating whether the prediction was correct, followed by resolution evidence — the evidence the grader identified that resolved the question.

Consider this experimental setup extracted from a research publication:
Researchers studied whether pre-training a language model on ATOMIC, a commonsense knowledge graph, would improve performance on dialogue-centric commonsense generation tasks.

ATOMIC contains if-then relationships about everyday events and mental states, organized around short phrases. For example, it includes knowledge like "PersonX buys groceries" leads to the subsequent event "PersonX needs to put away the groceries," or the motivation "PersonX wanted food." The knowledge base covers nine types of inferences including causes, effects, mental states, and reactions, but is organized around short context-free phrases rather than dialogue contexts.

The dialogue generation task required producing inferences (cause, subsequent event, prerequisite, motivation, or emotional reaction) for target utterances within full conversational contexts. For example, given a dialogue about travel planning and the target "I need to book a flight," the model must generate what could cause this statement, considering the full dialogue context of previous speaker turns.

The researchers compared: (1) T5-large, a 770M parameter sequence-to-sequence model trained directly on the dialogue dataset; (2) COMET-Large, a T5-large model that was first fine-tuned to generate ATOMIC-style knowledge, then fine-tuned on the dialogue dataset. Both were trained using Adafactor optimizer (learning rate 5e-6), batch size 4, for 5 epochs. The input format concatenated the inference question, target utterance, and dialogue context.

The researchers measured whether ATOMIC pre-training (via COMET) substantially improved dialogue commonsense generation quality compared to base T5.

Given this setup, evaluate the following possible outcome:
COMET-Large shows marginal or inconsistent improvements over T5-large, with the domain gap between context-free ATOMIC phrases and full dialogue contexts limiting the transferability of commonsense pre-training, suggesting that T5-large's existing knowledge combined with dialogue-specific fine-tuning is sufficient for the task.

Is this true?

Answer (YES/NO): NO